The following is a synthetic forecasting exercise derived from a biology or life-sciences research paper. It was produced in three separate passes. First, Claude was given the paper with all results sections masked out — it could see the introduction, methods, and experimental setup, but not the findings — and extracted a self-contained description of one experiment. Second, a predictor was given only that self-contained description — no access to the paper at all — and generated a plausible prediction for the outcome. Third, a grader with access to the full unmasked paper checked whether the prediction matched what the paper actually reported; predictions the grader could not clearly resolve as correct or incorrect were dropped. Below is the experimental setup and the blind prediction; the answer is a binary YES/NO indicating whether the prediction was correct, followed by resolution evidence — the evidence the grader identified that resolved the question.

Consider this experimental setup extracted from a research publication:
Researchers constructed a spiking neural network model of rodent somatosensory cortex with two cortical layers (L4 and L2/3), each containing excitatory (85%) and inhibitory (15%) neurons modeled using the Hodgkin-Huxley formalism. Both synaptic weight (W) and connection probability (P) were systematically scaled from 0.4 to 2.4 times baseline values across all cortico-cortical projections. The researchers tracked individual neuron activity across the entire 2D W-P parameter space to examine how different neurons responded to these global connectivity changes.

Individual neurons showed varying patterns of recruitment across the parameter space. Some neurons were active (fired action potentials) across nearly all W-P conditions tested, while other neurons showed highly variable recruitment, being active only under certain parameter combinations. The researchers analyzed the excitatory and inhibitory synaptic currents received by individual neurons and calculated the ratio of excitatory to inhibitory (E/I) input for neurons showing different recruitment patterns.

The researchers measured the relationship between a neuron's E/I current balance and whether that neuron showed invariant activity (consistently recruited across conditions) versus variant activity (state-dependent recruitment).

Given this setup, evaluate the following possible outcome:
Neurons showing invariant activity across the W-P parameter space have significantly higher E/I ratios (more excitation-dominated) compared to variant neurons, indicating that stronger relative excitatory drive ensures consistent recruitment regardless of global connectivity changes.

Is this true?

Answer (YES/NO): YES